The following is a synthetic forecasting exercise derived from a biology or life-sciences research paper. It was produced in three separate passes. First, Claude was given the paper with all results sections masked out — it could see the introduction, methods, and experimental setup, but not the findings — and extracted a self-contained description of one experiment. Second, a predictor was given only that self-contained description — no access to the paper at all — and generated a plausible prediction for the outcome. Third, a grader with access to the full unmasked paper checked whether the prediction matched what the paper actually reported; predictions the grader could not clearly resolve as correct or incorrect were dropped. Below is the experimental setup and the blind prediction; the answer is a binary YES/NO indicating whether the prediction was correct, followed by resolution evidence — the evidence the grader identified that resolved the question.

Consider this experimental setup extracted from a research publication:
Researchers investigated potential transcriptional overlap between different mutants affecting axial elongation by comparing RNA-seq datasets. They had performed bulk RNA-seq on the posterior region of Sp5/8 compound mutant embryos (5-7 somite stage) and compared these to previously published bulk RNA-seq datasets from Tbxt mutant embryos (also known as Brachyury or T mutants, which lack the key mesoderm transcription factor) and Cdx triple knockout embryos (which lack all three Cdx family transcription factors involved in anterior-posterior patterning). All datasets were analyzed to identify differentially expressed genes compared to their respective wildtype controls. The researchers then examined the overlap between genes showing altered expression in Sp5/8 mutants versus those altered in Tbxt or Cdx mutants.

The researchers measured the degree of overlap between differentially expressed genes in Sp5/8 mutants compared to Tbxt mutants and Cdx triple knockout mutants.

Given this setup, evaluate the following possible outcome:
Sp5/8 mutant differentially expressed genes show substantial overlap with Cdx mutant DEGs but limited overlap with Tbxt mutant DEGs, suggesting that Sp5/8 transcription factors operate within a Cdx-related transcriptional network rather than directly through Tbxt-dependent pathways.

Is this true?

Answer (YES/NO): NO